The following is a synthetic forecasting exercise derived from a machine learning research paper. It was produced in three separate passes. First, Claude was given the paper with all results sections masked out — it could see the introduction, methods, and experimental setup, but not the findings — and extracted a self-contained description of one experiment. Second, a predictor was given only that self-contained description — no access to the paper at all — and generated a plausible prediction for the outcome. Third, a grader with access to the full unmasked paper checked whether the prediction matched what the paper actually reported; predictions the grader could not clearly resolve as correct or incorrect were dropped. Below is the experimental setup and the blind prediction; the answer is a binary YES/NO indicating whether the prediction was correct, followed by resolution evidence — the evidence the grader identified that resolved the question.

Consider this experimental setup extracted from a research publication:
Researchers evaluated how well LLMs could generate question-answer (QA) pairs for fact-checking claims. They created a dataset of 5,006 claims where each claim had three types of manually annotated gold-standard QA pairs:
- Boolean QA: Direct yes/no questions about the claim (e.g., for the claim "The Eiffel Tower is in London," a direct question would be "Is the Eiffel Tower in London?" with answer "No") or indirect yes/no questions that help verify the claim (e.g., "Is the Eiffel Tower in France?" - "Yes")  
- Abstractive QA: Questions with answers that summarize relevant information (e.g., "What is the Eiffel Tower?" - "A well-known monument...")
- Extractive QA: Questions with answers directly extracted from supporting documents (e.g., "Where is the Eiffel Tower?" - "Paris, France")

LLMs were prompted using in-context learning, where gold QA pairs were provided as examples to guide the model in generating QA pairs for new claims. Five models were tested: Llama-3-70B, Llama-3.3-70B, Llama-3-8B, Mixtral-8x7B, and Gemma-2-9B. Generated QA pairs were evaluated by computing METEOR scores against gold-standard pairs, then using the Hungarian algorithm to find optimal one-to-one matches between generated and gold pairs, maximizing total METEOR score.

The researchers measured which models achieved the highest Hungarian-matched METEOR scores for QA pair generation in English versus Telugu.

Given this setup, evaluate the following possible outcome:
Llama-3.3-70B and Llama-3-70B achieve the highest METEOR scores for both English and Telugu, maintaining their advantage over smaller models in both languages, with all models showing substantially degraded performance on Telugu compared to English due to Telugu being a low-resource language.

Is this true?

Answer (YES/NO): NO